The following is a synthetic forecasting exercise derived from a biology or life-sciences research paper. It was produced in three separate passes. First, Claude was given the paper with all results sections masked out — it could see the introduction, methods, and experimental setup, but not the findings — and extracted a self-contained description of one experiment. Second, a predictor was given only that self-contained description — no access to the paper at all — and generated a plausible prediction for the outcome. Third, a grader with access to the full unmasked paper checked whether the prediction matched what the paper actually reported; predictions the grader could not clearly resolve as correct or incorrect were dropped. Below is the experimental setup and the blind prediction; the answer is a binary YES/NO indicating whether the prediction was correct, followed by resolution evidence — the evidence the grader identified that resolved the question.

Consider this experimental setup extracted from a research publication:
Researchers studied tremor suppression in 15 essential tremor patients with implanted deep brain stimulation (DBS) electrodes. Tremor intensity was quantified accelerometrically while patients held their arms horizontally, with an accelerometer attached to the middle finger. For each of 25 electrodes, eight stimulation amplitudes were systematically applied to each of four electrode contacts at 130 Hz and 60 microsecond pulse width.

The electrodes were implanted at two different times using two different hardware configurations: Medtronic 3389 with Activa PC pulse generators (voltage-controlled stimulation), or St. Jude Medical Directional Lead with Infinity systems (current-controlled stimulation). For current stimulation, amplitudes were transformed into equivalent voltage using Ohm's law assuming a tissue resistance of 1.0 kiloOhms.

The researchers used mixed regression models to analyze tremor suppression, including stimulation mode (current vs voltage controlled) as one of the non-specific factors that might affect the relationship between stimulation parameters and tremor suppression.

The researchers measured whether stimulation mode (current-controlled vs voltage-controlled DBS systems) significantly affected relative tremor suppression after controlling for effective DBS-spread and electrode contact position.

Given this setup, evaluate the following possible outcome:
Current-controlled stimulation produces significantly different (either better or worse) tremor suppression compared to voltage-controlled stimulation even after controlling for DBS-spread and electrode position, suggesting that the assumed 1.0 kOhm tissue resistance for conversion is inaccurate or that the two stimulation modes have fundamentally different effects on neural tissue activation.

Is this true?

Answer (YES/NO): NO